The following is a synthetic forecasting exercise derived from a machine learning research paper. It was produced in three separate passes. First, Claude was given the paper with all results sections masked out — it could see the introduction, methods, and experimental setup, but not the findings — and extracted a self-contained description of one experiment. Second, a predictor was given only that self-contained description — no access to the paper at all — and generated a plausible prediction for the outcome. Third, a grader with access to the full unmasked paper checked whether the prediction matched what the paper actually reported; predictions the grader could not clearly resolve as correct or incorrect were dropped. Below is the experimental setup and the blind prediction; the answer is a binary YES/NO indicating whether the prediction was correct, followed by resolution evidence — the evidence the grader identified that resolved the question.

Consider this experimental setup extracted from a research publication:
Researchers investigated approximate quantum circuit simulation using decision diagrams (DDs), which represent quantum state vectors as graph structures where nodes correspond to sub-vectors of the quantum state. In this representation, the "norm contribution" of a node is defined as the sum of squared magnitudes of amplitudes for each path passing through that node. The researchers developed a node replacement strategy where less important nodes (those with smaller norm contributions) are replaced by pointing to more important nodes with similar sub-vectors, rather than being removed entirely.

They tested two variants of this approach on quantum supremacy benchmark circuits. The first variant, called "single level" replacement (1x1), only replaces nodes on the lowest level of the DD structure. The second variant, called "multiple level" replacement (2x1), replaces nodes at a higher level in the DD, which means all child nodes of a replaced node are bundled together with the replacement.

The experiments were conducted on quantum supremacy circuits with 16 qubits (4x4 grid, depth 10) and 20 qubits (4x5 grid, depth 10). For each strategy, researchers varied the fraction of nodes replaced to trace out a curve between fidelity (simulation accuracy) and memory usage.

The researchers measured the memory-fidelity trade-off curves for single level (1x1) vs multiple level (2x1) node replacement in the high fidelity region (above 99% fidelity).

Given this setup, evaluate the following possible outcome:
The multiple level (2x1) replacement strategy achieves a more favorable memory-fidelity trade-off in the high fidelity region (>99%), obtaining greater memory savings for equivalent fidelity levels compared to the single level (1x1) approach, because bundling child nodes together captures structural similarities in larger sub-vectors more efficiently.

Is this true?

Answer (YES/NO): NO